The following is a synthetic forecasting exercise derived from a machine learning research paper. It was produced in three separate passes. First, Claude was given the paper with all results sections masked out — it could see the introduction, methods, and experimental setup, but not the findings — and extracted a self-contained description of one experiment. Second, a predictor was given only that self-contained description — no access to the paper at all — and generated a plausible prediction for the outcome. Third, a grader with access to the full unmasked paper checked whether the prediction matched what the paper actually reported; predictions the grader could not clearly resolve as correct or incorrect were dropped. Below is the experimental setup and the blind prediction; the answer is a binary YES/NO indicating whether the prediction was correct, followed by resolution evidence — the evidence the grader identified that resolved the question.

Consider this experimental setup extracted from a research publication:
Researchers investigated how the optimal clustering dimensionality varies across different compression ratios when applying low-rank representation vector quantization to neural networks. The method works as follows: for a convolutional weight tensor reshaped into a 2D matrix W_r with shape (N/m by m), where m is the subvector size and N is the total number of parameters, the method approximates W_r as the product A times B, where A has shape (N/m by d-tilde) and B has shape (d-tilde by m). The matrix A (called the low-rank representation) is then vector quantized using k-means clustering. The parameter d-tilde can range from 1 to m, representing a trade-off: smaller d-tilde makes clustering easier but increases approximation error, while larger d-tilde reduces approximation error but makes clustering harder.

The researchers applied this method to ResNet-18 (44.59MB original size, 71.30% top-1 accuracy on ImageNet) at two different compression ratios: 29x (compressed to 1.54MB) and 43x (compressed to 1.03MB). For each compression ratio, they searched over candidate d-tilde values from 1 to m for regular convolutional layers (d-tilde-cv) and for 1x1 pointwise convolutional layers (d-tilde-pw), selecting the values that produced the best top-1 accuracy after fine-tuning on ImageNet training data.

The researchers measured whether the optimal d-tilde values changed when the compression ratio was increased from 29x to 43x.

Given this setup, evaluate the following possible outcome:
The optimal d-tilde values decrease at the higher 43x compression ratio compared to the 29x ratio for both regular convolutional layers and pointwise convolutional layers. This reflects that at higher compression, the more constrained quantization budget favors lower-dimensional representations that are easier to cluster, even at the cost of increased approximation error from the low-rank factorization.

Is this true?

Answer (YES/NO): NO